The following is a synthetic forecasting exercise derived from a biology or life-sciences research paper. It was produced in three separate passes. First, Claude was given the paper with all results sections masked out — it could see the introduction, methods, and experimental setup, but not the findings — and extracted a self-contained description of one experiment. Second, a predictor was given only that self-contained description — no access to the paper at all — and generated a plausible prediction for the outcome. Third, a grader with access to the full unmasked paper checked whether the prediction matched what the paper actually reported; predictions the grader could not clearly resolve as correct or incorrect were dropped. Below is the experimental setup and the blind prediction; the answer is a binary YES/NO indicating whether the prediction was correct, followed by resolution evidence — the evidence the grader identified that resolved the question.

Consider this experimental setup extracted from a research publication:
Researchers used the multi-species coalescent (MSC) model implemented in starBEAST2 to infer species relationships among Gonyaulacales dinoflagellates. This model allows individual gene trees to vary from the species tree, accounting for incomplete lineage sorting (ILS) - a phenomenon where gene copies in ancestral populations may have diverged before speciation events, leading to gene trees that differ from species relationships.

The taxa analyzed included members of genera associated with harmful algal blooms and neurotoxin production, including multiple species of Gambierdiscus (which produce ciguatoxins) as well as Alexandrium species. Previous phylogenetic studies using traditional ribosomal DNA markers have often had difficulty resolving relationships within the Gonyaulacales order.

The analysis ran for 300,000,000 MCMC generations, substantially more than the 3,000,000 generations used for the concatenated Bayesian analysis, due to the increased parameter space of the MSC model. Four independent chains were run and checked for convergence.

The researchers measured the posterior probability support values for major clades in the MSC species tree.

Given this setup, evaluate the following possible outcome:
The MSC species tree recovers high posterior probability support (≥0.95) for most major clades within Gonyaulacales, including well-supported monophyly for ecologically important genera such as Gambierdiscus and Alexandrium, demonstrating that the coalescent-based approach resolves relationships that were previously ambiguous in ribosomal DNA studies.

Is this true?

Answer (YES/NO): NO